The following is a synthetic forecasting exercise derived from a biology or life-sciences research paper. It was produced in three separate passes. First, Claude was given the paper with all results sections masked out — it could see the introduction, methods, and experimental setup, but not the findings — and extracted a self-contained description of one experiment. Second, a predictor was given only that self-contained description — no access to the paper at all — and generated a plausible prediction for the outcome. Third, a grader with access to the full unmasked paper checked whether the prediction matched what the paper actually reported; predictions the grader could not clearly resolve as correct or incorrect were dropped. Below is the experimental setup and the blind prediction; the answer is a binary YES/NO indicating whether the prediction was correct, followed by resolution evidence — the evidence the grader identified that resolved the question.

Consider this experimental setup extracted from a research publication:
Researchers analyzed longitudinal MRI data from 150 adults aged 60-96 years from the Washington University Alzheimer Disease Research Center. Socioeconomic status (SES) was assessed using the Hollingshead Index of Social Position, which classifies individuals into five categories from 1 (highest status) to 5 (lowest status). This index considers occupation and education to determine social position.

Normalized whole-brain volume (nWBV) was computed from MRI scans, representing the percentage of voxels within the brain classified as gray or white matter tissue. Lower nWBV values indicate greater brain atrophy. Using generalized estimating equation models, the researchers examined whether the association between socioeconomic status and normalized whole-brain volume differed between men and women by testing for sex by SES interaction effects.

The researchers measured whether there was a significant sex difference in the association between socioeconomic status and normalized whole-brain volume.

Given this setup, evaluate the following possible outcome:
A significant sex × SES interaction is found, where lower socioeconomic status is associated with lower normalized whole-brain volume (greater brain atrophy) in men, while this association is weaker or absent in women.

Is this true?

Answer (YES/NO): NO